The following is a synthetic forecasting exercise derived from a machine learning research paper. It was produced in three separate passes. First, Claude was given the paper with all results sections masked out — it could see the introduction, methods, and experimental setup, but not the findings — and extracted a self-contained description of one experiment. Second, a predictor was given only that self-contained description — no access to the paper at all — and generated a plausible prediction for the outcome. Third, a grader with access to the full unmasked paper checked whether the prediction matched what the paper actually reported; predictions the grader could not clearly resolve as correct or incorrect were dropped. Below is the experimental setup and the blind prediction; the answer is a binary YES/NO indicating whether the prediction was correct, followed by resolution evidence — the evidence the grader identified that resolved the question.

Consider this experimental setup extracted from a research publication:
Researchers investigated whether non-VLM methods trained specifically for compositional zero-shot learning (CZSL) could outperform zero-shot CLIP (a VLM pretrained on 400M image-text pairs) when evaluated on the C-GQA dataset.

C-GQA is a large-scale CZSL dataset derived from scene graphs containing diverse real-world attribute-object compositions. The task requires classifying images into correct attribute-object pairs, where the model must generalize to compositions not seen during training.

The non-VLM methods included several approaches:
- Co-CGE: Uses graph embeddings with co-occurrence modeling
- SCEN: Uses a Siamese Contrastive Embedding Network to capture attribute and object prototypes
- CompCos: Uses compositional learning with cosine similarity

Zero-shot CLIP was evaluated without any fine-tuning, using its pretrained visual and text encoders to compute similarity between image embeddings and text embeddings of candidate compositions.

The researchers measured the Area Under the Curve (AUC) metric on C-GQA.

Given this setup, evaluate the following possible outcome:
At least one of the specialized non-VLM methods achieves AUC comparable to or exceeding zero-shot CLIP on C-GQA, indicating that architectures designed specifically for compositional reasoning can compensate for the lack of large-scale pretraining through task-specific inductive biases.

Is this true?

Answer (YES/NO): YES